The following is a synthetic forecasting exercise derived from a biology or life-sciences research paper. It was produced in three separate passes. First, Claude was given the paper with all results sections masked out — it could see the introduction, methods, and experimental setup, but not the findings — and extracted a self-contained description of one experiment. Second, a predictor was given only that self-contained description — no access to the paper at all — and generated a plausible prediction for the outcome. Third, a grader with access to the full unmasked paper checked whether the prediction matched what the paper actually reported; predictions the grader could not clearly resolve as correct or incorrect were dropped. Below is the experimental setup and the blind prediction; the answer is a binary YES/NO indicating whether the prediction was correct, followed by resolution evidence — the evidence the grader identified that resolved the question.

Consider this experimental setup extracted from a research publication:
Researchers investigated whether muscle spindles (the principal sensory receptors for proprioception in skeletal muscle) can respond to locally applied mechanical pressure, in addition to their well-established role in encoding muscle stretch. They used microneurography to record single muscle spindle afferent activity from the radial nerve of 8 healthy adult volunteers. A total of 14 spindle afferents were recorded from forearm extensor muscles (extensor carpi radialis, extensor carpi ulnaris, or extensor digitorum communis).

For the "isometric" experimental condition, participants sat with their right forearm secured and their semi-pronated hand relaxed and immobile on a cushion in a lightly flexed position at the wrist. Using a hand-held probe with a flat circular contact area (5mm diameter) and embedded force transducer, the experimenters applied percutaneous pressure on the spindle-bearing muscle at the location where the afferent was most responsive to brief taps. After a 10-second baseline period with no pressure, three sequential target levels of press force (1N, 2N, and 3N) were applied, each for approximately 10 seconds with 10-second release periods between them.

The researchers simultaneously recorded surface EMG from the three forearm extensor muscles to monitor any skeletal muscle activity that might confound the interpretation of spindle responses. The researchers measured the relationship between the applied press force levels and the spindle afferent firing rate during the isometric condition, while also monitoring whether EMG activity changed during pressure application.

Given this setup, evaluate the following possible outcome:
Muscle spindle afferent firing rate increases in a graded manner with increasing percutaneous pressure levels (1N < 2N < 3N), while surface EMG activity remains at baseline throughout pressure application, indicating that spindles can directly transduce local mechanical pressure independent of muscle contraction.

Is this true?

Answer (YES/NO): NO